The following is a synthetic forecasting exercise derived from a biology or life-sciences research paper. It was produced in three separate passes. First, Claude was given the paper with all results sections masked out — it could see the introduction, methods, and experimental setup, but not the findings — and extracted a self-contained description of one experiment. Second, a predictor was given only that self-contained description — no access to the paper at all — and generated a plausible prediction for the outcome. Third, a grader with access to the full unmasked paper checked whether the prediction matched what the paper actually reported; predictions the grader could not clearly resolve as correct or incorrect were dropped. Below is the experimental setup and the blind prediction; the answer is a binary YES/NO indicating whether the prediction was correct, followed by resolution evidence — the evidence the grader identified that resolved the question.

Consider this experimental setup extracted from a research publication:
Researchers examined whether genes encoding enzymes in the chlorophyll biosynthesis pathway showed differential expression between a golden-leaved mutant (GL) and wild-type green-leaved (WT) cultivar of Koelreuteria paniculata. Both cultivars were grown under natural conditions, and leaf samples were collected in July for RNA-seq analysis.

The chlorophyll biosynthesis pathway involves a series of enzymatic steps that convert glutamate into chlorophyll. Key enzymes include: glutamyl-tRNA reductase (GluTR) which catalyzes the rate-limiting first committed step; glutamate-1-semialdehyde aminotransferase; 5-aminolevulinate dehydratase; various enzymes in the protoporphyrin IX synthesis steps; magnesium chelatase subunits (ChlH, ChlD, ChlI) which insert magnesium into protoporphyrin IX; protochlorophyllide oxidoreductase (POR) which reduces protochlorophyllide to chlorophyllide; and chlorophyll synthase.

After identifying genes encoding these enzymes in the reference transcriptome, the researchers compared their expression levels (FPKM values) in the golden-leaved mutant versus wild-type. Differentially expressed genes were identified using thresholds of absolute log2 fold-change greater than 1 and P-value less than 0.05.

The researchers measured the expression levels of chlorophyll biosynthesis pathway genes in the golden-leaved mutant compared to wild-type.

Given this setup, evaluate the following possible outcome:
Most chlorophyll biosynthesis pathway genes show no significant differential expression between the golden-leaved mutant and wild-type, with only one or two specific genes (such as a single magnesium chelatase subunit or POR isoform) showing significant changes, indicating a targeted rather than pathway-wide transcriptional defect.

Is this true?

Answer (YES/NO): NO